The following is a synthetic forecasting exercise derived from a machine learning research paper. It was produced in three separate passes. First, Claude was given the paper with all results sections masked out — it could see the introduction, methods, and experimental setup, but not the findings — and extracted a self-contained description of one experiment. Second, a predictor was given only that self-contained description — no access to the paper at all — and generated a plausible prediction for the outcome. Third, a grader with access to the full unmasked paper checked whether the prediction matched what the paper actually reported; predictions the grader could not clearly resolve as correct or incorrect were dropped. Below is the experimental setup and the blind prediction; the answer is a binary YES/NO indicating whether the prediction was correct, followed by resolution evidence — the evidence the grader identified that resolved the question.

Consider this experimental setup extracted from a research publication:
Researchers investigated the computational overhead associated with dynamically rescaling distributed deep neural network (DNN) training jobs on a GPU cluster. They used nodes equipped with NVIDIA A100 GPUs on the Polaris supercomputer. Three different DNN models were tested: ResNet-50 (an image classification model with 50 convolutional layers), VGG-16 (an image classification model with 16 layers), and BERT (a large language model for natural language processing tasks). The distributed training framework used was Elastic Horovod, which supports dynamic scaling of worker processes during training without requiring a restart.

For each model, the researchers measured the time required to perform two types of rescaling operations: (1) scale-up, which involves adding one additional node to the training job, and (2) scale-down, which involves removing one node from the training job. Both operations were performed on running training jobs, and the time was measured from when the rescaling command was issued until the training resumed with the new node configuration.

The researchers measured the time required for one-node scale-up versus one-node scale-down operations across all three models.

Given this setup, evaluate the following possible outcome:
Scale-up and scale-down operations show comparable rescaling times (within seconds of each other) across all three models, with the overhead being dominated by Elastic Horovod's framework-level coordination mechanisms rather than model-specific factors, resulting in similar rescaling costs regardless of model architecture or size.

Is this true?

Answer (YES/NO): NO